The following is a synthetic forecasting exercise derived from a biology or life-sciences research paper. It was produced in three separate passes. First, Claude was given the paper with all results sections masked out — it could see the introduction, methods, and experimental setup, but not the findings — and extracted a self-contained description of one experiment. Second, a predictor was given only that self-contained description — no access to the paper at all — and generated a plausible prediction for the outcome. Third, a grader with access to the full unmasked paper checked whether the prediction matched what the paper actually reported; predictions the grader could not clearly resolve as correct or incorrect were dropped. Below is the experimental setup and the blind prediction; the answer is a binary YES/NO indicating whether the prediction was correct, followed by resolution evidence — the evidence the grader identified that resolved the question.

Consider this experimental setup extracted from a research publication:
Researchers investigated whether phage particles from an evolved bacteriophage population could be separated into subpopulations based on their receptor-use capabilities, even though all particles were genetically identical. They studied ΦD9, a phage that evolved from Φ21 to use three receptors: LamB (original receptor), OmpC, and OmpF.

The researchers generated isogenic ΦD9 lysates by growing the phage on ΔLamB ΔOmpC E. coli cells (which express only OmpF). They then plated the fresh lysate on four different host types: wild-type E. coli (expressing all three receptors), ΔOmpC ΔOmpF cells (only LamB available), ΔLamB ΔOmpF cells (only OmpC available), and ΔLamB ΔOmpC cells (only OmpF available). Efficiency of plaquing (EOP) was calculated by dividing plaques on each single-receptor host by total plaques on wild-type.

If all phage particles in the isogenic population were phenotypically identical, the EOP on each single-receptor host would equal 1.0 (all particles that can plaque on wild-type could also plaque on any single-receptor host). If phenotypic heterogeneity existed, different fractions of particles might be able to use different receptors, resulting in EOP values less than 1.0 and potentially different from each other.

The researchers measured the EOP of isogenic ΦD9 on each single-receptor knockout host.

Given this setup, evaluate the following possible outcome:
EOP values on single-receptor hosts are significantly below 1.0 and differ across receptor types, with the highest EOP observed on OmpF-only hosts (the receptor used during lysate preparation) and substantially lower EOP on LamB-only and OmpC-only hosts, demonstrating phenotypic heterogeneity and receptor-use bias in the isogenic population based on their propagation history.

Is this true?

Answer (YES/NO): NO